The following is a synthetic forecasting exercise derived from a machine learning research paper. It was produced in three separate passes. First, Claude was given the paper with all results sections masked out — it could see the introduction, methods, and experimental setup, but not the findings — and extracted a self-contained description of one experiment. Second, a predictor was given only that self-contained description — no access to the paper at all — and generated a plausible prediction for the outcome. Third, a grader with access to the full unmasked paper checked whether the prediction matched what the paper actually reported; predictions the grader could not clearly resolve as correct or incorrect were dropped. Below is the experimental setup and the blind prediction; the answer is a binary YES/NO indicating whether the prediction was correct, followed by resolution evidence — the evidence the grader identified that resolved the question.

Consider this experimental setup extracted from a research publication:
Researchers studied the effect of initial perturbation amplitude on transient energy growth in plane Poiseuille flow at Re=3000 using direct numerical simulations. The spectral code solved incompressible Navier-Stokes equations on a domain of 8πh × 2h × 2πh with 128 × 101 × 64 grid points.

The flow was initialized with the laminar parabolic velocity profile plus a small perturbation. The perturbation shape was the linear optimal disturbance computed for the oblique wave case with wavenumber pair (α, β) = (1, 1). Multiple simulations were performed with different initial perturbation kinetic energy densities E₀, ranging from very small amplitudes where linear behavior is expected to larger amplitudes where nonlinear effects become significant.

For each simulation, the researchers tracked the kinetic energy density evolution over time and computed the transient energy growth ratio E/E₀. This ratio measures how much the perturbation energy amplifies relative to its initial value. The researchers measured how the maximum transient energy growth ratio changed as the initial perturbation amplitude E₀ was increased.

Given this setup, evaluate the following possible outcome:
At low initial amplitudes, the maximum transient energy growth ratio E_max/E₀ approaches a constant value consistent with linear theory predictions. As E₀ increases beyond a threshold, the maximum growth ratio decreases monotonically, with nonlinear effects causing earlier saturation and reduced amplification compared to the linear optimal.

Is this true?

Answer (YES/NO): YES